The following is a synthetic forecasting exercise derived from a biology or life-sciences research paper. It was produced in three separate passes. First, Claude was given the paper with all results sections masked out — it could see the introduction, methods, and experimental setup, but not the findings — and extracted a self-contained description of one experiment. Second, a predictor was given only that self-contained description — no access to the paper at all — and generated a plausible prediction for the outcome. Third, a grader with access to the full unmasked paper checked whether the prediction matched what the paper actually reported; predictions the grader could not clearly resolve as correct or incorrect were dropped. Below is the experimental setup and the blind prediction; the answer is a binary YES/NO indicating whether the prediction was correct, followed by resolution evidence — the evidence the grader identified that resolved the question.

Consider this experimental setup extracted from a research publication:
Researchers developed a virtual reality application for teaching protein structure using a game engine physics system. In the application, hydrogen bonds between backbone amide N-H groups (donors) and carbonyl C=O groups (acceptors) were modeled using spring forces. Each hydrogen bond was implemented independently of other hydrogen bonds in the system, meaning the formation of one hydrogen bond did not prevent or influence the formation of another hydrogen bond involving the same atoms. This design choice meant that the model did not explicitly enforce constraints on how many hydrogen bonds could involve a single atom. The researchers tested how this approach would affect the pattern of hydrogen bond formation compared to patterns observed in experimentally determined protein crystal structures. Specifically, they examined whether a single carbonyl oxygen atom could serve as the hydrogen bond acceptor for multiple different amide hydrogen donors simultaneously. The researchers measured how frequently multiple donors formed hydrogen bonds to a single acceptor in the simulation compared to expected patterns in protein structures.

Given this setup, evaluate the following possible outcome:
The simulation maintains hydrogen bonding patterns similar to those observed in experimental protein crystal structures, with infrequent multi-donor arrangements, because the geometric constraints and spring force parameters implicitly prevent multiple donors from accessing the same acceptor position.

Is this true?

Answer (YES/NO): NO